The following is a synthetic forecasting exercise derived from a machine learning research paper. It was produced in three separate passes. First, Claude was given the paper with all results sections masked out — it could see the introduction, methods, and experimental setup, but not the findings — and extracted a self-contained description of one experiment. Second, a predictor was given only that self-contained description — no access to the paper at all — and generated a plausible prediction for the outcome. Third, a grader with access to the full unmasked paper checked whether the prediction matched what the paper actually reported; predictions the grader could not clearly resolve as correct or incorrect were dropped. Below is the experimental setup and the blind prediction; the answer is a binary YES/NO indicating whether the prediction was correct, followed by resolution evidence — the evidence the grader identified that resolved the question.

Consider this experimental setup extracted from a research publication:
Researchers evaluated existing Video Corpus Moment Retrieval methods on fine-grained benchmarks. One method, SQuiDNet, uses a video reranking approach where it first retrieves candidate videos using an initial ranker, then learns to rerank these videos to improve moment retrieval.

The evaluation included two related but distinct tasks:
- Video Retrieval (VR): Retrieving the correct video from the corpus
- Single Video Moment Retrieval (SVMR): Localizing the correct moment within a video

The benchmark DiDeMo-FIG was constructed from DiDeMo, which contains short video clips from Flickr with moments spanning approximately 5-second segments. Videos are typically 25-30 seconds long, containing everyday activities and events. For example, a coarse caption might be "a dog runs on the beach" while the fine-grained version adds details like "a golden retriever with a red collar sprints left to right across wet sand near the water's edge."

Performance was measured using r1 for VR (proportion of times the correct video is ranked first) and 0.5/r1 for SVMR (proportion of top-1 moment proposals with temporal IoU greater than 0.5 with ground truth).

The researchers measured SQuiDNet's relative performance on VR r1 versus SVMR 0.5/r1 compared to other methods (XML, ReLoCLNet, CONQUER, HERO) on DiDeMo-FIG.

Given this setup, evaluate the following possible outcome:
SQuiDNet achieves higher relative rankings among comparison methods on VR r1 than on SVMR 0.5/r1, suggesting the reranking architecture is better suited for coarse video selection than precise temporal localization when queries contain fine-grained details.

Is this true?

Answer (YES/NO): YES